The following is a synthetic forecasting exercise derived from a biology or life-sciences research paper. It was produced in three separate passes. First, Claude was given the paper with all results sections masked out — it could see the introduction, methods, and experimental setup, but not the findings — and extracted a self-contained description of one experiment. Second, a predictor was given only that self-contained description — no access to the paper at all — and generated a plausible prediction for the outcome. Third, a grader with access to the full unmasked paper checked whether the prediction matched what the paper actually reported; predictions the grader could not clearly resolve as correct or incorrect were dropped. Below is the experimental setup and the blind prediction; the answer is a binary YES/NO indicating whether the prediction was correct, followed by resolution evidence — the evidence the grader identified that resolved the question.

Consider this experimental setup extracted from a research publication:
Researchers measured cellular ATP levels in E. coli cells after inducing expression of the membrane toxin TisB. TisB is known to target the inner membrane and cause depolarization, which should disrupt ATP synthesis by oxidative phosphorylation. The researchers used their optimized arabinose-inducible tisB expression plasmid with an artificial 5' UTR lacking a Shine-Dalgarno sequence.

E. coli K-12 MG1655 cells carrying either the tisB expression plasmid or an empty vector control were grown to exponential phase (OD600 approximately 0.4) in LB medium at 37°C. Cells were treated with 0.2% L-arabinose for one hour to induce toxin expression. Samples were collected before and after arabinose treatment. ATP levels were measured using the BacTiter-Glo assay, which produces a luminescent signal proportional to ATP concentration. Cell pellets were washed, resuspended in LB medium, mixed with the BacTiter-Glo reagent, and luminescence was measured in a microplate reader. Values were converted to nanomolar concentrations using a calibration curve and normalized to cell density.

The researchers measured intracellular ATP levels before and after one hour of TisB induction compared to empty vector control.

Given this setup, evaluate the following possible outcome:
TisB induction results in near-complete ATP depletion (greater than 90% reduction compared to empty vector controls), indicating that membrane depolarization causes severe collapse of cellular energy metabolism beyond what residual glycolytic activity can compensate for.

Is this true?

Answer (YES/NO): YES